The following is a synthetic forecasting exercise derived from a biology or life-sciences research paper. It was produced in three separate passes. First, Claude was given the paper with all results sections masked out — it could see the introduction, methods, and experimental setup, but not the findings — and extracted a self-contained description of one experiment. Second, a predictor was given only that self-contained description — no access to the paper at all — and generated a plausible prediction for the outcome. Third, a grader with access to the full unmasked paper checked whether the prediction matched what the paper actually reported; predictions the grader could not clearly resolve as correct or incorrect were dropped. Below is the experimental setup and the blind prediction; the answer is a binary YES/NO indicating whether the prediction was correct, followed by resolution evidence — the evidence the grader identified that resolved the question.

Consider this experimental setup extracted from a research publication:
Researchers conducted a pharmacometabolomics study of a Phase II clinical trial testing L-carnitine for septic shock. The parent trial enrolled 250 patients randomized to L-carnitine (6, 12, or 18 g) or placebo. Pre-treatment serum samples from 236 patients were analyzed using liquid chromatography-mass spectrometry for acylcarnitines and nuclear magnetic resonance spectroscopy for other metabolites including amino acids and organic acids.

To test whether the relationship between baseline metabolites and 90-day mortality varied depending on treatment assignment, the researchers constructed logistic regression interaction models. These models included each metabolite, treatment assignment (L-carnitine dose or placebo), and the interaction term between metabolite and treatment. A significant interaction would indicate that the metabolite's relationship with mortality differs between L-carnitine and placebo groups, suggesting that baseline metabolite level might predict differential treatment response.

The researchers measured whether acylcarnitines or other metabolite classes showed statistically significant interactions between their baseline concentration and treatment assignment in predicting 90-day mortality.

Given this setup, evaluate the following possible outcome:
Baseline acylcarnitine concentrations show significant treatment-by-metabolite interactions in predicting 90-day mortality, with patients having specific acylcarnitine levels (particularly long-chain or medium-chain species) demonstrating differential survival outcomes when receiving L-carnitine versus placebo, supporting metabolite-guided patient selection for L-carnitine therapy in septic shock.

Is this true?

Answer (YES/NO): NO